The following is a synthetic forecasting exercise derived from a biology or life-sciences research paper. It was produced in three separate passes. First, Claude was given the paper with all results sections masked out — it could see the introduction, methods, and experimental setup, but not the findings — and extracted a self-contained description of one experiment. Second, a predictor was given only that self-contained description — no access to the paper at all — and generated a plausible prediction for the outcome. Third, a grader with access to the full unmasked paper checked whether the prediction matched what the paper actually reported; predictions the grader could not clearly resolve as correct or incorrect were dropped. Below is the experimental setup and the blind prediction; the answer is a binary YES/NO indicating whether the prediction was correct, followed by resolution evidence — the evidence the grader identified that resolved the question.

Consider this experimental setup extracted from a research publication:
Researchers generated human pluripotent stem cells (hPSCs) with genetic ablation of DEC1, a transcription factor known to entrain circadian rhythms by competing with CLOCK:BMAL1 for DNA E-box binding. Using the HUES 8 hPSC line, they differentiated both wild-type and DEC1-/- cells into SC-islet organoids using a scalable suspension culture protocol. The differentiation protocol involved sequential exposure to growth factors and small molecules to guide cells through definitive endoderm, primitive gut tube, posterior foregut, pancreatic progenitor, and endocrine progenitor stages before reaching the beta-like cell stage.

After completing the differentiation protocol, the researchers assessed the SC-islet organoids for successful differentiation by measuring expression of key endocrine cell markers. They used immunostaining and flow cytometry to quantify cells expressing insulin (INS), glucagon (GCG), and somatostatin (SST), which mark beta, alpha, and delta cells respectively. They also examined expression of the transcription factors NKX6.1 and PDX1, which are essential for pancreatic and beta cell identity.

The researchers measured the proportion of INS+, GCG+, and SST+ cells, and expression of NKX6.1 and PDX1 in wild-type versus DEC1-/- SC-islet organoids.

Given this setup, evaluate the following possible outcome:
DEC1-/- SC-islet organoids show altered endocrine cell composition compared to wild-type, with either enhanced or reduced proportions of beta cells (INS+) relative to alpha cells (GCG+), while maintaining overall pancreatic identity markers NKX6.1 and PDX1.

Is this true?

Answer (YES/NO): NO